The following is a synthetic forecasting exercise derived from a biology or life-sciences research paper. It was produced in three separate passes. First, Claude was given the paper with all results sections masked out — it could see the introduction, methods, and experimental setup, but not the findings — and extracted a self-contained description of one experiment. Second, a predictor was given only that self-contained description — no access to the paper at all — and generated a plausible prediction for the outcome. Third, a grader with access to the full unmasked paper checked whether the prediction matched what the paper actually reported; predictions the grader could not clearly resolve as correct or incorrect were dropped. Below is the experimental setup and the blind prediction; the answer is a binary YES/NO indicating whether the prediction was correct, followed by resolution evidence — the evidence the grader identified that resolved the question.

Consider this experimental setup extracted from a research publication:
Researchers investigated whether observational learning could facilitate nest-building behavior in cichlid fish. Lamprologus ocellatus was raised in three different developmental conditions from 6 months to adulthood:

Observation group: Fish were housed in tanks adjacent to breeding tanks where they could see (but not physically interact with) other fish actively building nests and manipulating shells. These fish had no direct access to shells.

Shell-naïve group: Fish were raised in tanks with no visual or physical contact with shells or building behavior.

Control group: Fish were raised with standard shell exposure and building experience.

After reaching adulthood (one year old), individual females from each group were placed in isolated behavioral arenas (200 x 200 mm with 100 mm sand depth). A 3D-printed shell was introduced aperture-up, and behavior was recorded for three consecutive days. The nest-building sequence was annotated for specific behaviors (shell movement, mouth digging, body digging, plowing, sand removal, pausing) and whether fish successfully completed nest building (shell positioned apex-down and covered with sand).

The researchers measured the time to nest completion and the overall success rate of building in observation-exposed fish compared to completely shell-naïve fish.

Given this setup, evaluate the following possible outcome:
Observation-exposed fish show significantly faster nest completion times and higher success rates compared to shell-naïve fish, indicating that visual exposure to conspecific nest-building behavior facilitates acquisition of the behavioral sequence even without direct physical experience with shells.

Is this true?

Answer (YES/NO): NO